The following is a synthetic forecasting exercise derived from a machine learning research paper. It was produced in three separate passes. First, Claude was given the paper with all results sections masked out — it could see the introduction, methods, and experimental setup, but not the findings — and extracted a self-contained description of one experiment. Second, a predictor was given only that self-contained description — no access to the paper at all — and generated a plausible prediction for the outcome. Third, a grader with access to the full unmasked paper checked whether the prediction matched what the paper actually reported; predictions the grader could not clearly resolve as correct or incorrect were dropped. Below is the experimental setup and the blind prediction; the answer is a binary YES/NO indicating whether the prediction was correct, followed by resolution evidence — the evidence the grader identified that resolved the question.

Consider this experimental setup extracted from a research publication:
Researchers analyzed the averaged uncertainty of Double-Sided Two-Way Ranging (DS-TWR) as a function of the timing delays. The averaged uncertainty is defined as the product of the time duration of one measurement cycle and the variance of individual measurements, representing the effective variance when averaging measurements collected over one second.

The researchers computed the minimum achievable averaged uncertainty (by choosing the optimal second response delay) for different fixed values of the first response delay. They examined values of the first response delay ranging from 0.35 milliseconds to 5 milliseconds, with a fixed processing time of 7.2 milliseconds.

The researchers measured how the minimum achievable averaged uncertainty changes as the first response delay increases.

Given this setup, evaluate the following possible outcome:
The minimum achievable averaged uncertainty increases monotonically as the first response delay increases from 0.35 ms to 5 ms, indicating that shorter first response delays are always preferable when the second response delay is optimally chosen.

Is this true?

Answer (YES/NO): YES